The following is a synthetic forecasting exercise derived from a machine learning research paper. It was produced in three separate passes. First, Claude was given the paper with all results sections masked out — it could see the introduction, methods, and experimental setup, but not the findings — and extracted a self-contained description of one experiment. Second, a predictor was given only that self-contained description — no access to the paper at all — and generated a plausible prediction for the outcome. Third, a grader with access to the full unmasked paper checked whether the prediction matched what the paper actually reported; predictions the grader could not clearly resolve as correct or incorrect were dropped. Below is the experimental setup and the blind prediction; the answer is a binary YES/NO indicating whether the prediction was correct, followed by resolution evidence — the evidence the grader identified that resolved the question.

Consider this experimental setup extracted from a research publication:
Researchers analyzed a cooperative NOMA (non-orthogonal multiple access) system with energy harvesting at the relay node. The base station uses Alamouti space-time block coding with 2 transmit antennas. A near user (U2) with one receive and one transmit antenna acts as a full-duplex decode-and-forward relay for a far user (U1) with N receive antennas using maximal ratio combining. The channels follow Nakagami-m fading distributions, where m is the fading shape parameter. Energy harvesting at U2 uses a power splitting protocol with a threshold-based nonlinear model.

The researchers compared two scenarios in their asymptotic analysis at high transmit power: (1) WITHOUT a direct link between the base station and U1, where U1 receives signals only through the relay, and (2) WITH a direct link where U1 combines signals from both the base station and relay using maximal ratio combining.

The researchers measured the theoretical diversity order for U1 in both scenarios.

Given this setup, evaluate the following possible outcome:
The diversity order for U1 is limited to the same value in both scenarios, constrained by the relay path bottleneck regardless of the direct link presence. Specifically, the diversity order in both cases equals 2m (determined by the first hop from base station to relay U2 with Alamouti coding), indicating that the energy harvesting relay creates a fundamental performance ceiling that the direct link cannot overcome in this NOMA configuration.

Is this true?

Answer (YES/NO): NO